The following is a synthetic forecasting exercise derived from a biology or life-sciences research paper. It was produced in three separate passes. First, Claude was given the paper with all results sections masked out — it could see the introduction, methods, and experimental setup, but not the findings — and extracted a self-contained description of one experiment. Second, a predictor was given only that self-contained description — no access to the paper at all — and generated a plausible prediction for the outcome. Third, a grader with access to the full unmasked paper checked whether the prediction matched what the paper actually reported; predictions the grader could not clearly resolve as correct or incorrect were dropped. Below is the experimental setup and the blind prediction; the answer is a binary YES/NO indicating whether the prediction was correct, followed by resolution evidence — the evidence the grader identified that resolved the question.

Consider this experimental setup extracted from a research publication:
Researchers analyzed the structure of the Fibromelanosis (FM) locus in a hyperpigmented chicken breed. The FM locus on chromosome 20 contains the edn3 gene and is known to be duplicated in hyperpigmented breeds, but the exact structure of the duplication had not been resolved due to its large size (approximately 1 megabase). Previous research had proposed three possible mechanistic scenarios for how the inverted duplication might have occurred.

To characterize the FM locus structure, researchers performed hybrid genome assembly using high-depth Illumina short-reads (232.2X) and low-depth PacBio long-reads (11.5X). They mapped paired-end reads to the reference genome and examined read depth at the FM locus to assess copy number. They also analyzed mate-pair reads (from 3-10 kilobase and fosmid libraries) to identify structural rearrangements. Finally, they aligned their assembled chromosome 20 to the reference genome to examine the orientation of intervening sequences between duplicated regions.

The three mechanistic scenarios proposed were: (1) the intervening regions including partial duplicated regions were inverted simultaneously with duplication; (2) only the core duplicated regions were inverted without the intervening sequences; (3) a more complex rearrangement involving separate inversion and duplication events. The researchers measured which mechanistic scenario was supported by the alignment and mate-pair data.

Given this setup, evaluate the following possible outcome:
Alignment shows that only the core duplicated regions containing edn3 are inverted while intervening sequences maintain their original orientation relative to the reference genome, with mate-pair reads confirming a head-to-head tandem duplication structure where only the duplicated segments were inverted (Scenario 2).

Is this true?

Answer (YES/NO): NO